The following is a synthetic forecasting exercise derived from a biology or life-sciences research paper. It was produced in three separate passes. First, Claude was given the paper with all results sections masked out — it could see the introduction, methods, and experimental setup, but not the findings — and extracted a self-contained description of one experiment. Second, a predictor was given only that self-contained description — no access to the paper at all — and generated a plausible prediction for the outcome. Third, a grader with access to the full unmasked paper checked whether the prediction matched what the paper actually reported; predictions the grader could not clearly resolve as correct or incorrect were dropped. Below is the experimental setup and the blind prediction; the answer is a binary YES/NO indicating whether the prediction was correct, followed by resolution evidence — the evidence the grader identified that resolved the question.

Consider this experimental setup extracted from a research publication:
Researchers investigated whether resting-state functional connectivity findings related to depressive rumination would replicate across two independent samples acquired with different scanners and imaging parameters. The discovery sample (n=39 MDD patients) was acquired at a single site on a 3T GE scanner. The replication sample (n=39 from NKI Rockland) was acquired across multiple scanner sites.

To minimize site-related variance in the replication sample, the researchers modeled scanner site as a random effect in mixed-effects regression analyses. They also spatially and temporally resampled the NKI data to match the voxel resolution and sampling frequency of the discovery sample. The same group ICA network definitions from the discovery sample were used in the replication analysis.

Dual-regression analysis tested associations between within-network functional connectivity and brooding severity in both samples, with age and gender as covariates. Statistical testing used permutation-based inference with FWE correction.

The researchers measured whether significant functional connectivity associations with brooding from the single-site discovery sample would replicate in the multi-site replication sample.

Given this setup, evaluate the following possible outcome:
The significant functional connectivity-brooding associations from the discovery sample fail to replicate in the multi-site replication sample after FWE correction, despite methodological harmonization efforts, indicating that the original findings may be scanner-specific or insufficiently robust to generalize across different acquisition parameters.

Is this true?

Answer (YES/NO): NO